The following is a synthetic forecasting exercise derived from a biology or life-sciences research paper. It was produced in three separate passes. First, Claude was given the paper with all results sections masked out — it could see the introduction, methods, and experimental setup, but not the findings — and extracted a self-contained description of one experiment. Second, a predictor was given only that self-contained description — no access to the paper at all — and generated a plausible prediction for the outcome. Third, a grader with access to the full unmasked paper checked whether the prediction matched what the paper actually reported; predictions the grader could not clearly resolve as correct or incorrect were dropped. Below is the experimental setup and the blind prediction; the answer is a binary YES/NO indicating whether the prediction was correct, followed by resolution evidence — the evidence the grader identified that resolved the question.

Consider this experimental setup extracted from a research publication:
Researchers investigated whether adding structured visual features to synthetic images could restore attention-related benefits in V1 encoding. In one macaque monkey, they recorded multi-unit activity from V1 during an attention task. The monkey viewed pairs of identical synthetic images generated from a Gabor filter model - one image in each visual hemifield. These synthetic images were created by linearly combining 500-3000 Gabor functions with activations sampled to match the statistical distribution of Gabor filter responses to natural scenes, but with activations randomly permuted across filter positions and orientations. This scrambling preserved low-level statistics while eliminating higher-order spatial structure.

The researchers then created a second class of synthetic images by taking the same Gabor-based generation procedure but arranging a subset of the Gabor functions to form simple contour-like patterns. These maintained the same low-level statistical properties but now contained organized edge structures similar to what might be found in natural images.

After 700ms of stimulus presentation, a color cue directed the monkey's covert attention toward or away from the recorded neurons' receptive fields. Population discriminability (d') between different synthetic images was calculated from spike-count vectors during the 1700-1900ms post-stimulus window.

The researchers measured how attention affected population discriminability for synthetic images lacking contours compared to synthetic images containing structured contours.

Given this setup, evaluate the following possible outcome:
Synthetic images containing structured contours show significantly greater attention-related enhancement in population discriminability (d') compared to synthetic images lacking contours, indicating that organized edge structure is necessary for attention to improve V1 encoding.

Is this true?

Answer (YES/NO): YES